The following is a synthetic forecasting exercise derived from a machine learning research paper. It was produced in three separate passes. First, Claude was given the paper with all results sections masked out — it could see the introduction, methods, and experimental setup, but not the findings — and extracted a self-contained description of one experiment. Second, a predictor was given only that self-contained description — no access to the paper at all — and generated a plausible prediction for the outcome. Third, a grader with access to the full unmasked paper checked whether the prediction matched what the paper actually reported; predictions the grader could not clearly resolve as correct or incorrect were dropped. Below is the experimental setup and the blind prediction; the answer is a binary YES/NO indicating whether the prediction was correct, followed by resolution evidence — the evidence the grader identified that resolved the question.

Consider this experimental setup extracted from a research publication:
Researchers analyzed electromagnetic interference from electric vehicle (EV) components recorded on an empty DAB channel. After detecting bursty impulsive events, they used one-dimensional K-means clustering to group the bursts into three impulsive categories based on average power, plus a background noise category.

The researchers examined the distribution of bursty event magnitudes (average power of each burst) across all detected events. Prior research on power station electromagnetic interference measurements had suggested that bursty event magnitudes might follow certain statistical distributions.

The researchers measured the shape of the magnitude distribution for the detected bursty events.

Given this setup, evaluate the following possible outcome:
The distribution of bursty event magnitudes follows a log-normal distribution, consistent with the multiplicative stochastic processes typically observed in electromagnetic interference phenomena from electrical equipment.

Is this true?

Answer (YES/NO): NO